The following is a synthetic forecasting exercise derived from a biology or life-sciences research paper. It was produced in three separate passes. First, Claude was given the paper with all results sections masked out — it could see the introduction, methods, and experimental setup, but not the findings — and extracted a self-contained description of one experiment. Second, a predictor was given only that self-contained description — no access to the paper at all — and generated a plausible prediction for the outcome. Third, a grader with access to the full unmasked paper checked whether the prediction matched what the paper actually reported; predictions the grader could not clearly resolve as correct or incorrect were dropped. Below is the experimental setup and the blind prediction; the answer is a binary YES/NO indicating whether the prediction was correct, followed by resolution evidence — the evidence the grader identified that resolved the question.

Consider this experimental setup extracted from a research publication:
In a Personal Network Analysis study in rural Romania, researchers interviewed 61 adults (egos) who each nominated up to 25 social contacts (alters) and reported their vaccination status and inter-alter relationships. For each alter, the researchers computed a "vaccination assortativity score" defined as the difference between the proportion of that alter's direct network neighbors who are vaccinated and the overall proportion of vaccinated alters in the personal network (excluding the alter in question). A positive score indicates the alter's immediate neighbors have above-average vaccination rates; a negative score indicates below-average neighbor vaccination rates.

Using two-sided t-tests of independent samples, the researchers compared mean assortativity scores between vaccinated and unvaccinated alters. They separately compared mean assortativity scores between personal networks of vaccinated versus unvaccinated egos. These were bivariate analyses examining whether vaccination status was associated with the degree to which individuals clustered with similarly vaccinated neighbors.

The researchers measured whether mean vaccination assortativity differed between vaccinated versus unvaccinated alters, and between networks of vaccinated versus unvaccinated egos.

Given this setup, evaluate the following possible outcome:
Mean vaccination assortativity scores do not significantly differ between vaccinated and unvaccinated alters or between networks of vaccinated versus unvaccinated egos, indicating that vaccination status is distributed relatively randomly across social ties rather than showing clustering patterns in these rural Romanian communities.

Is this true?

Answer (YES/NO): NO